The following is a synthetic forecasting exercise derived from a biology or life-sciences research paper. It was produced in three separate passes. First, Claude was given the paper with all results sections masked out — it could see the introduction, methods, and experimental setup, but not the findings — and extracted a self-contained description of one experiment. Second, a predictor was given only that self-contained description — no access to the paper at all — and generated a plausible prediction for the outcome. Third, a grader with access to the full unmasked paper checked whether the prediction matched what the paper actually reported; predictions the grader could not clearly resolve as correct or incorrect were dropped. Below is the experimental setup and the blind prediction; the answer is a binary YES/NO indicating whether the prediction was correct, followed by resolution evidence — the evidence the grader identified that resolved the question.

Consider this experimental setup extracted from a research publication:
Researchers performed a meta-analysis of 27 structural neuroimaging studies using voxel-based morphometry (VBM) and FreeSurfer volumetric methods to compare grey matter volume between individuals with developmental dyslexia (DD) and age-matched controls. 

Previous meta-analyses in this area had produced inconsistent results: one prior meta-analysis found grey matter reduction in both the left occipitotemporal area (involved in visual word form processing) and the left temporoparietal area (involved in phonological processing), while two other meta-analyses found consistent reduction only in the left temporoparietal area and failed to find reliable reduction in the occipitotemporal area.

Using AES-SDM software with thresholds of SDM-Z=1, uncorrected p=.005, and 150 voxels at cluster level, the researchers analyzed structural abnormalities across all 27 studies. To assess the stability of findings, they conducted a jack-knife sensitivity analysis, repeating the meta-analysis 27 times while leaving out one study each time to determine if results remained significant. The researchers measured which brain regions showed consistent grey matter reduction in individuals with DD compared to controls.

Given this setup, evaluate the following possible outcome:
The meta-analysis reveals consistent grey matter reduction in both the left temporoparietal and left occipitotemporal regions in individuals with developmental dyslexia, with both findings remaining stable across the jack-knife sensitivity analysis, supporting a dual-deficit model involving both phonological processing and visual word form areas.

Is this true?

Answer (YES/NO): NO